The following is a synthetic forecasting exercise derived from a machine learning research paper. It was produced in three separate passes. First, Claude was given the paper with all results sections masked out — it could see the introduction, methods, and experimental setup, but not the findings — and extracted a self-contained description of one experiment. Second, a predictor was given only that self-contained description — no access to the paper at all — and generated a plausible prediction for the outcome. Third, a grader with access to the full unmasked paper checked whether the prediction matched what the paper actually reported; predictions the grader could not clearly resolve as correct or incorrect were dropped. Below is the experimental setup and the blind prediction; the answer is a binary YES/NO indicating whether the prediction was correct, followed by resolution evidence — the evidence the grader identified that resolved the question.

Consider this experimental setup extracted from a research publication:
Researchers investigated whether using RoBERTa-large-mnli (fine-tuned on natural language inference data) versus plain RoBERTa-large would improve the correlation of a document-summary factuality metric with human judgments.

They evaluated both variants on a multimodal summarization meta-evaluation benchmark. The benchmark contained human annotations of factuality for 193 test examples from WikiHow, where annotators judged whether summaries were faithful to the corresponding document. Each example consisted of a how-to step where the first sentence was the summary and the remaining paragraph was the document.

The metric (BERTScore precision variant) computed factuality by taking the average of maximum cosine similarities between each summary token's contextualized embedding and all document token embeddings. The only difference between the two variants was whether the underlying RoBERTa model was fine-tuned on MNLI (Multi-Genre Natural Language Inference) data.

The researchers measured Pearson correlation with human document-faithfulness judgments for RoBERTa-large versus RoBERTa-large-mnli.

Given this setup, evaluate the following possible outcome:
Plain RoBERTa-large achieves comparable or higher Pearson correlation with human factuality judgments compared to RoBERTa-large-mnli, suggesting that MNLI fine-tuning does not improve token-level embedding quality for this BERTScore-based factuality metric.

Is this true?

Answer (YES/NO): NO